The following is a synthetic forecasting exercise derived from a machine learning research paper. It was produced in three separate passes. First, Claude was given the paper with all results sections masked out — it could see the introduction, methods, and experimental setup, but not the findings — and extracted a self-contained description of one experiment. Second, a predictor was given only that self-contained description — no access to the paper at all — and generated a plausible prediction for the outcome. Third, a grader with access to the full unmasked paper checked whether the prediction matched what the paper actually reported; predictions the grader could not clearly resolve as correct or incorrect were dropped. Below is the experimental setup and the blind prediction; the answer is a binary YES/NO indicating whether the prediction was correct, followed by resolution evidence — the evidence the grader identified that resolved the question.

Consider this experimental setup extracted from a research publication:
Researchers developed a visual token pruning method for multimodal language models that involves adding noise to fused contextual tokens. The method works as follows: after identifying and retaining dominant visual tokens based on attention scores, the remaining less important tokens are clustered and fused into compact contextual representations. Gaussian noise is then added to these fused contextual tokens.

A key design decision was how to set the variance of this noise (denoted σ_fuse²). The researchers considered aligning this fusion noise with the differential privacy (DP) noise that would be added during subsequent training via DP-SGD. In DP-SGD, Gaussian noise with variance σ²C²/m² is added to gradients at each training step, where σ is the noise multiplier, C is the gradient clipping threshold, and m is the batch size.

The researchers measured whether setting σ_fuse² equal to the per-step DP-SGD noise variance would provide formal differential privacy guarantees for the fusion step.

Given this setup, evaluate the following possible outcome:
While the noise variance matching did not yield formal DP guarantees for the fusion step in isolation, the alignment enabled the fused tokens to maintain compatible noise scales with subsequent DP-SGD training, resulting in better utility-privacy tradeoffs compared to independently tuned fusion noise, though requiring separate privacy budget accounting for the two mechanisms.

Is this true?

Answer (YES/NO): NO